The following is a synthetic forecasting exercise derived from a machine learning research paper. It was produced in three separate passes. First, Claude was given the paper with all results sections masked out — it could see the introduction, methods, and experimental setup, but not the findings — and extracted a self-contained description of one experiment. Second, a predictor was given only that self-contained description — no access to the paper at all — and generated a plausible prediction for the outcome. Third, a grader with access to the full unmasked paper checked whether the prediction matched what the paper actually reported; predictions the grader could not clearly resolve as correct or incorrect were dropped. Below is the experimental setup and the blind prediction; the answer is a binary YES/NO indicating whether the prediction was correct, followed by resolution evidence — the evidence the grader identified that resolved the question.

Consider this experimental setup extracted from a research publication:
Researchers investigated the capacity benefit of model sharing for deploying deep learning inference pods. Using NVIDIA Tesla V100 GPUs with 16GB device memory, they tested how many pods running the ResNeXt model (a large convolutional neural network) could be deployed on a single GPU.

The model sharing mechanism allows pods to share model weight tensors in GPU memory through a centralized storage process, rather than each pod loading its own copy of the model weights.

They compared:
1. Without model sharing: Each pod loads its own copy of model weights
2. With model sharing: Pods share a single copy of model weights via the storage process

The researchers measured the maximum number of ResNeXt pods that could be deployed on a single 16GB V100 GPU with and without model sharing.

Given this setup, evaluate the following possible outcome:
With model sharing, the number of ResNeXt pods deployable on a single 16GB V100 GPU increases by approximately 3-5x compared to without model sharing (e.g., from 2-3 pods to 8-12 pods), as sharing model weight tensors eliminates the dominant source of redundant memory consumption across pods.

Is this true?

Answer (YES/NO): NO